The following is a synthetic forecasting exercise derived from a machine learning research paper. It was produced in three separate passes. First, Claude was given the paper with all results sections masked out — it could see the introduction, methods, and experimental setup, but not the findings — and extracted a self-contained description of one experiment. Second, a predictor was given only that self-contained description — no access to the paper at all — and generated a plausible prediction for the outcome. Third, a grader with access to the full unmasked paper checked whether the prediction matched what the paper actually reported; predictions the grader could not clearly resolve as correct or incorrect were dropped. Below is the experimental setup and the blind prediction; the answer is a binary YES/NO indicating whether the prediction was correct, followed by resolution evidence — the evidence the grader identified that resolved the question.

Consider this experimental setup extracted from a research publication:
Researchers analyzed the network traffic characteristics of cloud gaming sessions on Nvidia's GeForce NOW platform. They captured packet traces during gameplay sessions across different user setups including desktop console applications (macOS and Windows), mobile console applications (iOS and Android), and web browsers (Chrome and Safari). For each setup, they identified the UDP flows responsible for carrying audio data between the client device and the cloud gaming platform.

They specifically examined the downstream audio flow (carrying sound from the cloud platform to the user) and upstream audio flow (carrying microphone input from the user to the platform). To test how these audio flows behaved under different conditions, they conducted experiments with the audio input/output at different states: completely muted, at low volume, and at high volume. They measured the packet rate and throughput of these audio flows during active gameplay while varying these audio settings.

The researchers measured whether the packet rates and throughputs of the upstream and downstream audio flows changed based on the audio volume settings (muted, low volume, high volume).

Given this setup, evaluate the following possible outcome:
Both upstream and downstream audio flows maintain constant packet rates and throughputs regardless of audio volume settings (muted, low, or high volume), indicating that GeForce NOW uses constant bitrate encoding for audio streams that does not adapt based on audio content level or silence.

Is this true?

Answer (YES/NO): YES